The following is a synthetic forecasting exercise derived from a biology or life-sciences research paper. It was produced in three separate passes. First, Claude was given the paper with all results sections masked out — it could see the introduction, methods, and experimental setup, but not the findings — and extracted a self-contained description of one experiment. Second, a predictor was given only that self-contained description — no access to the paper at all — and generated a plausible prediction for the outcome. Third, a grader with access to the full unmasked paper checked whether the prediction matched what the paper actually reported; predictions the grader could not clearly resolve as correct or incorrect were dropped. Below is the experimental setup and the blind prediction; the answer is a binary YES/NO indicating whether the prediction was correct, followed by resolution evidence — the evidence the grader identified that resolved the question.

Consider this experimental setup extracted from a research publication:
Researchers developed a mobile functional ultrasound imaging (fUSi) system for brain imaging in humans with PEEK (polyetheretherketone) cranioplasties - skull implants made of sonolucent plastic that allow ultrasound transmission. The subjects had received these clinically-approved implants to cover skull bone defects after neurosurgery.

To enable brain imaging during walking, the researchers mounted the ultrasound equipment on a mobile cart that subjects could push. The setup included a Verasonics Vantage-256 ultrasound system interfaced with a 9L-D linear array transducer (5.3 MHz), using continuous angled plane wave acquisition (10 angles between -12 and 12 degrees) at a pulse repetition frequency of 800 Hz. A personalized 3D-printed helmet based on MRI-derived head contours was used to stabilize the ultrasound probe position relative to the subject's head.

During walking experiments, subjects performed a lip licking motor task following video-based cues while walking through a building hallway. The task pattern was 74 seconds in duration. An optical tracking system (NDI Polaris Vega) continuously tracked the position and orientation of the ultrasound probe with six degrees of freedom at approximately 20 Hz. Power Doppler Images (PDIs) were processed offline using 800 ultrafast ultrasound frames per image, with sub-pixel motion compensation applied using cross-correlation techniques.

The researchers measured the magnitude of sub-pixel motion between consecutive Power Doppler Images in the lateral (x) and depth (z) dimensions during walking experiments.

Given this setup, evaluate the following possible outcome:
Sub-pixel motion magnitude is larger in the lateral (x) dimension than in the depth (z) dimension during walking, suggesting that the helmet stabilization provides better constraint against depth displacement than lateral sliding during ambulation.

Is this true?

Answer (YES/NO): YES